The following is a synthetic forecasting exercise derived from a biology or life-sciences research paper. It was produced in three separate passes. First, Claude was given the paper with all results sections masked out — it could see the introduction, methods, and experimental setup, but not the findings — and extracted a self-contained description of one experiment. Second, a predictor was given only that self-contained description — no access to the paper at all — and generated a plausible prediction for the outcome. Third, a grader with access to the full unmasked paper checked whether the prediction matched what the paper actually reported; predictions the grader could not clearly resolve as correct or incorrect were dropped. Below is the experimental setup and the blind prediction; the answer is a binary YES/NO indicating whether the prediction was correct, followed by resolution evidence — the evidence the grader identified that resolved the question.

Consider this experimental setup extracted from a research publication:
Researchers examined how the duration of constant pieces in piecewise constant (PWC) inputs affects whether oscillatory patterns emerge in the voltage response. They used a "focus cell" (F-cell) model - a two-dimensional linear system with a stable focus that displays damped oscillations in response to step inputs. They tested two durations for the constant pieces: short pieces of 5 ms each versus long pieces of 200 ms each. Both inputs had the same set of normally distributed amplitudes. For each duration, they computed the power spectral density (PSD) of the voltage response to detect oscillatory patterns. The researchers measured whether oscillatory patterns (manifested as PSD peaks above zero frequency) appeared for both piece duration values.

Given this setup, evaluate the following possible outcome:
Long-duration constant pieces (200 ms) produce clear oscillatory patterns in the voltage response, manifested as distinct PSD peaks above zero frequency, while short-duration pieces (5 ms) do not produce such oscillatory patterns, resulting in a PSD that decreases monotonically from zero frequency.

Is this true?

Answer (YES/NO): NO